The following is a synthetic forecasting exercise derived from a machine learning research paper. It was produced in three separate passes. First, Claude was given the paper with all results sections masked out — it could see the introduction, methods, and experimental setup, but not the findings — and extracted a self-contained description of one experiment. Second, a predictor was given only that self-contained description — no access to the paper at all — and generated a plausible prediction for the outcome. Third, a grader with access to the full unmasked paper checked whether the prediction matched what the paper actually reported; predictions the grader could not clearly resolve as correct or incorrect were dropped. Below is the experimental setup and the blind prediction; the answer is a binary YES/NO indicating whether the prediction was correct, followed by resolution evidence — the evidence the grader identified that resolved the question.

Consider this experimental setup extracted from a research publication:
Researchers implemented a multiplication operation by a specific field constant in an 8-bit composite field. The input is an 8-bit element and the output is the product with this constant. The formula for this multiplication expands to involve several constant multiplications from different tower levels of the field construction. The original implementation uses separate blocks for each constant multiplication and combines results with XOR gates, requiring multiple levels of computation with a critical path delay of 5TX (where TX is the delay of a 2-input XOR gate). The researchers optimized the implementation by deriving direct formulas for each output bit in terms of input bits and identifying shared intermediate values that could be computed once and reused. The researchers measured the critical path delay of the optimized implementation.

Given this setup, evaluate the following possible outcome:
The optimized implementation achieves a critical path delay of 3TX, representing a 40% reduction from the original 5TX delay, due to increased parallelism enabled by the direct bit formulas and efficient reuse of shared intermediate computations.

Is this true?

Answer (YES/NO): YES